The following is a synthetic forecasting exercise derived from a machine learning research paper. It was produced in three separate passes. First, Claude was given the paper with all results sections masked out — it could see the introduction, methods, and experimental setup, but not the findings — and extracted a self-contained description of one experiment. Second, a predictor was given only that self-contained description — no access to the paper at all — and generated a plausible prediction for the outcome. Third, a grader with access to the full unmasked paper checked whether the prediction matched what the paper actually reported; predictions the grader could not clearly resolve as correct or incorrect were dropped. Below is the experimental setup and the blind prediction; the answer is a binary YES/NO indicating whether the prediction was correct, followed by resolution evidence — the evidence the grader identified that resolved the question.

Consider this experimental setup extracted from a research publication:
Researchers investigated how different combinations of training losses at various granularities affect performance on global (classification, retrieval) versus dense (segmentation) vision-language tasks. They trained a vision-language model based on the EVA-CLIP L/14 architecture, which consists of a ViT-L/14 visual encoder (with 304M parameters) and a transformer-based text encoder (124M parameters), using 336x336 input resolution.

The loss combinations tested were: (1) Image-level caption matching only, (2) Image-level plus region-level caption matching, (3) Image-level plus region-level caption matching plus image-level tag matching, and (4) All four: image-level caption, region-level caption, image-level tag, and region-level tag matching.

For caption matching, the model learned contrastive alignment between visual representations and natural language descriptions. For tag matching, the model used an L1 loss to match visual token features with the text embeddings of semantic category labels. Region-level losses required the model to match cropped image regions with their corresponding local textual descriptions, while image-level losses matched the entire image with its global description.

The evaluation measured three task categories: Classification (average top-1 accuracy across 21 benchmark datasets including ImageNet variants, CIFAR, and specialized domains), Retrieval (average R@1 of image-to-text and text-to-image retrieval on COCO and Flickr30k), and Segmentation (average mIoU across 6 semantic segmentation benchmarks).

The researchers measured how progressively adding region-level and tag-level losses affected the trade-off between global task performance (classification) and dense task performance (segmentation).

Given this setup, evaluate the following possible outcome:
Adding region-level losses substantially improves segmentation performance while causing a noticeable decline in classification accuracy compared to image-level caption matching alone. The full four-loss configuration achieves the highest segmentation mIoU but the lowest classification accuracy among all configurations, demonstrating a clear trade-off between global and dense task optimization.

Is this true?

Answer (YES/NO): NO